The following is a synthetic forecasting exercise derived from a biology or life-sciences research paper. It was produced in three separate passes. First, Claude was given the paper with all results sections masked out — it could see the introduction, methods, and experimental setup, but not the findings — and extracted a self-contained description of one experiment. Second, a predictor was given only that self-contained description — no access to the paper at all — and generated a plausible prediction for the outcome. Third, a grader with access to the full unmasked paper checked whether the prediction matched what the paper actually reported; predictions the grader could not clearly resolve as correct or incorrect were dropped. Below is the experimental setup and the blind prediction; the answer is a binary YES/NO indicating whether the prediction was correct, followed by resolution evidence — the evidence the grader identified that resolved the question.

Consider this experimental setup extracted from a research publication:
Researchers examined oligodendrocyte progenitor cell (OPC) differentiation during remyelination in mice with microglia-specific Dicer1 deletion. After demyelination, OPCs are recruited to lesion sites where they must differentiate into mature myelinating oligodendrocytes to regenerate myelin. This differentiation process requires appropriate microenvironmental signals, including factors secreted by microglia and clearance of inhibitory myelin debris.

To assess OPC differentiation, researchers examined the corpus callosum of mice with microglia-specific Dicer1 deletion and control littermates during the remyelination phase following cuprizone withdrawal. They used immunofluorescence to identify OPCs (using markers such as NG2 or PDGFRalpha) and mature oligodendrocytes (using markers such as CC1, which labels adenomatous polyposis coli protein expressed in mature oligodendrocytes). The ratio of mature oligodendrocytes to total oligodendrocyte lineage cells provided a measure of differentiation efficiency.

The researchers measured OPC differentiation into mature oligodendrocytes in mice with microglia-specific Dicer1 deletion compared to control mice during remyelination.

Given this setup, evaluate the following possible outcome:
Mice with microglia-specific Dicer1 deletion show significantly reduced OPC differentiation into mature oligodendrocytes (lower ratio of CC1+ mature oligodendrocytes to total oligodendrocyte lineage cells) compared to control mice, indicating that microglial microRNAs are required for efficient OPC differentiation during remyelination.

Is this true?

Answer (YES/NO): NO